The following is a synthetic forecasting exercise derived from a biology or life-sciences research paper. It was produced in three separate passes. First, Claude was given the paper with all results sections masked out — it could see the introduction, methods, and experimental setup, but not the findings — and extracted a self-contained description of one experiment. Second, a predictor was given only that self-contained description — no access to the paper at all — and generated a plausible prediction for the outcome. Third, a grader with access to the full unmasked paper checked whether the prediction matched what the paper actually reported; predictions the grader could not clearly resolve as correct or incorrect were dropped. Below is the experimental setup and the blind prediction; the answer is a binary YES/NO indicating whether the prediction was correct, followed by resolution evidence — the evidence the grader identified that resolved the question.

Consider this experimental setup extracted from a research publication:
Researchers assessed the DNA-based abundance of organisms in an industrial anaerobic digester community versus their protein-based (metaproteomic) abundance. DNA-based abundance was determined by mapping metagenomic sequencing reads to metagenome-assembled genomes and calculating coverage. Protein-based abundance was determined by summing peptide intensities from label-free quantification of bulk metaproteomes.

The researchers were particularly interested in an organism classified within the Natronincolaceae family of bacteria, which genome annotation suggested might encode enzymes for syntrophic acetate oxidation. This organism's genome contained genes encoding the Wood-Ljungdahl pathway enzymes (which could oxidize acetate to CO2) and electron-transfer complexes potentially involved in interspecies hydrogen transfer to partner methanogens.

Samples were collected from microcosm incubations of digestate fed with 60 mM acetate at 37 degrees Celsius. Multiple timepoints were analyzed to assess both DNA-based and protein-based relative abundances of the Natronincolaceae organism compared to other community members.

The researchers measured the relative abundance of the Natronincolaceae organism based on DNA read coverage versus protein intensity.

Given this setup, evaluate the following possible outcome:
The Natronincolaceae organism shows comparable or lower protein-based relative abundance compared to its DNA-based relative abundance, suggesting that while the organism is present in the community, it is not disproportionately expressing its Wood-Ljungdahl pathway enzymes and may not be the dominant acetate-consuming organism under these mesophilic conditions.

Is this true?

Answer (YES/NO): NO